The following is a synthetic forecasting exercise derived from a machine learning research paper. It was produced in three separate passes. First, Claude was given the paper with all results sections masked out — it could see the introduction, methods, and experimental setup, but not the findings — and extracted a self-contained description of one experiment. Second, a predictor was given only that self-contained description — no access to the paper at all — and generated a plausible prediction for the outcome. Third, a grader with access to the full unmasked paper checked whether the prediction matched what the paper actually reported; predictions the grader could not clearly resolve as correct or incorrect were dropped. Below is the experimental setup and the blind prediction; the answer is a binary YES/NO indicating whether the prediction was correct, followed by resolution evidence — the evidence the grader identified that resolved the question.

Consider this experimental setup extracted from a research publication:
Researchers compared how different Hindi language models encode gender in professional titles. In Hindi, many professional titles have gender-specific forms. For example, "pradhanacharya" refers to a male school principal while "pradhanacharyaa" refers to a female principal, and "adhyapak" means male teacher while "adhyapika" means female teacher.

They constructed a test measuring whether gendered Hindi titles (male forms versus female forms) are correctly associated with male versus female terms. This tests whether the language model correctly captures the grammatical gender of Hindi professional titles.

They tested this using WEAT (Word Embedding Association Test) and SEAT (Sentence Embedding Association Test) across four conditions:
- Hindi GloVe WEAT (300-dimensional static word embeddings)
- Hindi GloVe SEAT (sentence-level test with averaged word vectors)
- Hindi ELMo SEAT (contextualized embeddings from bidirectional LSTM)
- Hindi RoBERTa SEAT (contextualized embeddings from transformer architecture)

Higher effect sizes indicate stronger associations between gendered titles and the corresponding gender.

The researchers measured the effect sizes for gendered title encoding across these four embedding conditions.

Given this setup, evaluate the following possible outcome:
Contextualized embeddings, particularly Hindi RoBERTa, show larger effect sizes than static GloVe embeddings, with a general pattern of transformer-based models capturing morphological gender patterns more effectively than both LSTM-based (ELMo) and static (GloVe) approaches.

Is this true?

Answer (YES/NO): NO